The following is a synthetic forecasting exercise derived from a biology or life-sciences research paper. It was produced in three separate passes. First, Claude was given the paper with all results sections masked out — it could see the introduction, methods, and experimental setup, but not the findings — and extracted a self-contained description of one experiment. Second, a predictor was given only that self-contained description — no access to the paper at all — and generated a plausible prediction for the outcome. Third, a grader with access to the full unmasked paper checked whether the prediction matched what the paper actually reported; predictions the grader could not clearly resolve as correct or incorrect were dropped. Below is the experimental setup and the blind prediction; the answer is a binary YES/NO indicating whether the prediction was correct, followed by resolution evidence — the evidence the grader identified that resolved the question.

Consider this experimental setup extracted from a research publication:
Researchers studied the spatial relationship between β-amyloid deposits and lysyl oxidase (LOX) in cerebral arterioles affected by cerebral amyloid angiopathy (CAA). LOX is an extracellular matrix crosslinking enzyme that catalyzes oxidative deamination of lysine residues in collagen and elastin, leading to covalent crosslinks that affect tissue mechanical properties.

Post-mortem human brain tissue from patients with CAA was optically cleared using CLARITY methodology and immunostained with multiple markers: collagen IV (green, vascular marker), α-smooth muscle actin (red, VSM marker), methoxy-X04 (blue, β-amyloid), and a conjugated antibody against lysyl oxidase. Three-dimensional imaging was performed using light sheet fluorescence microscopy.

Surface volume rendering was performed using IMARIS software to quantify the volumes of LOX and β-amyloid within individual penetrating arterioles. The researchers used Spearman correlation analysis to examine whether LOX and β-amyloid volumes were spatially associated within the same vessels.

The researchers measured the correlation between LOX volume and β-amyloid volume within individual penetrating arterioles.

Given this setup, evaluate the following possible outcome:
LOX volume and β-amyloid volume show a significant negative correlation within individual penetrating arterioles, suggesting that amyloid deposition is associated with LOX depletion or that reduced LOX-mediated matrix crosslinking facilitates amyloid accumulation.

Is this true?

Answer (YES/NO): NO